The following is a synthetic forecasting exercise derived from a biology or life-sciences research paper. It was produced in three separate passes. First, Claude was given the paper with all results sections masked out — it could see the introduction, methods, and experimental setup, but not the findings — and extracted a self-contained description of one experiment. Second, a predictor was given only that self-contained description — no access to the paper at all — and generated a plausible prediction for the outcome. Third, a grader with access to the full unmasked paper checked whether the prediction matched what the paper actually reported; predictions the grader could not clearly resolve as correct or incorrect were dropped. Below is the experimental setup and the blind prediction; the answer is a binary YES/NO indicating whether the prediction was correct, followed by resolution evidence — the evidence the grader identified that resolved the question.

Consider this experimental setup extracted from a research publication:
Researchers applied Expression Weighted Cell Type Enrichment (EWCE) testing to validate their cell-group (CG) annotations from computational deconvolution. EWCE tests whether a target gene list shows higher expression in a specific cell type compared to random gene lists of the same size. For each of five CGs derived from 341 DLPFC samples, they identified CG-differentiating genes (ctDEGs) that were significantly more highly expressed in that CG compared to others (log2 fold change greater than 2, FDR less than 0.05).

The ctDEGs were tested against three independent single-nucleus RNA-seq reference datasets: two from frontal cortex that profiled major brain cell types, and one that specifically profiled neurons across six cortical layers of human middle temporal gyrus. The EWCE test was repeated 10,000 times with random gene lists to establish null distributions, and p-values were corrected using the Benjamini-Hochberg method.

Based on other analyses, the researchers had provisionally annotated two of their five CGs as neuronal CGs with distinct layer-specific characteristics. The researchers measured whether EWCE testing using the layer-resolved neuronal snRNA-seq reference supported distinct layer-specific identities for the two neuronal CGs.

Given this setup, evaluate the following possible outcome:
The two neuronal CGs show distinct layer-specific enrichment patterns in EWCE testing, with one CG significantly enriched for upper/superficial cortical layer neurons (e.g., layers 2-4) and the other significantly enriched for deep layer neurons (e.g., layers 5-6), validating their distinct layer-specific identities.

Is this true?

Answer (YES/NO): YES